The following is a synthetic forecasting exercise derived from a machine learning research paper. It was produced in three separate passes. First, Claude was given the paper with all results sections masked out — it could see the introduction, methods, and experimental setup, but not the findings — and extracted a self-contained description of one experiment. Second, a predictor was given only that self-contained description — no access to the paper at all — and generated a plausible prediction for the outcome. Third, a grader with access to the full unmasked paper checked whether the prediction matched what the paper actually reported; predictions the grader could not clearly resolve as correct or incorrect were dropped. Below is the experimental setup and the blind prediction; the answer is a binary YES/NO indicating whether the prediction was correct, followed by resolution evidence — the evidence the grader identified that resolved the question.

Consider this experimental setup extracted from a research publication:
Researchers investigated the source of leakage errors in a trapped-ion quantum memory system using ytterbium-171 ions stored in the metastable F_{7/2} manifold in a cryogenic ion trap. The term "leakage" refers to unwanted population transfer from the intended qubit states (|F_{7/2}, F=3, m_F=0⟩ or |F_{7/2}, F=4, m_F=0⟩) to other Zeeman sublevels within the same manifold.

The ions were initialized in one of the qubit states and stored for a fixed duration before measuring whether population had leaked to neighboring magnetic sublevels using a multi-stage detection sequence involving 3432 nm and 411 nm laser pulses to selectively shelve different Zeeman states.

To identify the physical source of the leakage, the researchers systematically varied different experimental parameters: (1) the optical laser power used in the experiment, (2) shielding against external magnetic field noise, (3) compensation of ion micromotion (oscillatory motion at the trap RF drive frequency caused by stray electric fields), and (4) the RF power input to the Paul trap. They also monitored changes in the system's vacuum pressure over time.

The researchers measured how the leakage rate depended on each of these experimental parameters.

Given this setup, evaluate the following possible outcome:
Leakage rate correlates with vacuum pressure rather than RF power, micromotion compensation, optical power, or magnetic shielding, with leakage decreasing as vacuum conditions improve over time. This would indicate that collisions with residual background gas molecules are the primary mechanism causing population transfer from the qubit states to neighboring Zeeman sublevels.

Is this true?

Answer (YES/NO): YES